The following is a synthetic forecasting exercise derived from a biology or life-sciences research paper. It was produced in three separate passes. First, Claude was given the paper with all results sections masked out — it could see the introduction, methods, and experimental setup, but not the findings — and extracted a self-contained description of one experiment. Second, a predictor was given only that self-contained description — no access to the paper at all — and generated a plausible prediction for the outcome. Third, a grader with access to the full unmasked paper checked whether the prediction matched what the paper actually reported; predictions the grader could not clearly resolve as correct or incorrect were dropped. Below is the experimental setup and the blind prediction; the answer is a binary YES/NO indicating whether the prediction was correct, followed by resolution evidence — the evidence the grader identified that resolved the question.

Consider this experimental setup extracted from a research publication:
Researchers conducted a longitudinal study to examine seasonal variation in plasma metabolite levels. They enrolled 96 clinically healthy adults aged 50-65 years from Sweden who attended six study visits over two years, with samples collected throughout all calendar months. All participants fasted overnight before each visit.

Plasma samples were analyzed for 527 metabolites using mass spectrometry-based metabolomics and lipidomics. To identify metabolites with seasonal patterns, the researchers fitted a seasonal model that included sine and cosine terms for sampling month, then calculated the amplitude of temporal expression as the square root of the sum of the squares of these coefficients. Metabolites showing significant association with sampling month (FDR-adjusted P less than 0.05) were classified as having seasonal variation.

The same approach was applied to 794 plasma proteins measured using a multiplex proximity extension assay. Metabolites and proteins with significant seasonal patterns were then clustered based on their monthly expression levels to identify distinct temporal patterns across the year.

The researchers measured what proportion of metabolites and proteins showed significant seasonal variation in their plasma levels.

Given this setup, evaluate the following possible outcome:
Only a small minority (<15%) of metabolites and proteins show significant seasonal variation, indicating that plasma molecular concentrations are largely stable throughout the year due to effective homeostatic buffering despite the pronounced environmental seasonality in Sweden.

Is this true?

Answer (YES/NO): NO